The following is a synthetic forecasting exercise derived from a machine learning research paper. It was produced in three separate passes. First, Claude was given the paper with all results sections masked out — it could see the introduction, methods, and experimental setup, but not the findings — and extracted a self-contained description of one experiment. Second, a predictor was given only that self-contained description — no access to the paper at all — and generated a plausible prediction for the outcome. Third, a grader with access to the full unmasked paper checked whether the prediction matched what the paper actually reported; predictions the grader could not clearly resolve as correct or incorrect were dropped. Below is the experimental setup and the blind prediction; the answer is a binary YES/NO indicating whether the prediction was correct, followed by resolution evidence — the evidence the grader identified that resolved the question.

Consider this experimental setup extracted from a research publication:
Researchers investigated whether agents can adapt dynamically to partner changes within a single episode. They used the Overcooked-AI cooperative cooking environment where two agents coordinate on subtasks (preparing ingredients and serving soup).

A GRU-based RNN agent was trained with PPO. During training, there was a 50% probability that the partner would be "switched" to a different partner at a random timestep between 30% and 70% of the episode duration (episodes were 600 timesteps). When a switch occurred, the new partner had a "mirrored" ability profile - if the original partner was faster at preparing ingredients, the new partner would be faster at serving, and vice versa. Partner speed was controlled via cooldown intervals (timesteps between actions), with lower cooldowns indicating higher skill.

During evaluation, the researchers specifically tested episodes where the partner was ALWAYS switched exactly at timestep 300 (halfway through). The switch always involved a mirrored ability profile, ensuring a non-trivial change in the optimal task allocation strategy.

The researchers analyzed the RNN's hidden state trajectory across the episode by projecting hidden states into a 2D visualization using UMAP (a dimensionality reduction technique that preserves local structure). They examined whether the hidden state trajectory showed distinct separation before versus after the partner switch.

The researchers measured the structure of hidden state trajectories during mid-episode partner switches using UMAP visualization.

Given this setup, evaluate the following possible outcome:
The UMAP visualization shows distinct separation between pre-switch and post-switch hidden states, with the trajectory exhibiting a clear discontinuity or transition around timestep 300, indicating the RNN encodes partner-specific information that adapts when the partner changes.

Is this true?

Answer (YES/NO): YES